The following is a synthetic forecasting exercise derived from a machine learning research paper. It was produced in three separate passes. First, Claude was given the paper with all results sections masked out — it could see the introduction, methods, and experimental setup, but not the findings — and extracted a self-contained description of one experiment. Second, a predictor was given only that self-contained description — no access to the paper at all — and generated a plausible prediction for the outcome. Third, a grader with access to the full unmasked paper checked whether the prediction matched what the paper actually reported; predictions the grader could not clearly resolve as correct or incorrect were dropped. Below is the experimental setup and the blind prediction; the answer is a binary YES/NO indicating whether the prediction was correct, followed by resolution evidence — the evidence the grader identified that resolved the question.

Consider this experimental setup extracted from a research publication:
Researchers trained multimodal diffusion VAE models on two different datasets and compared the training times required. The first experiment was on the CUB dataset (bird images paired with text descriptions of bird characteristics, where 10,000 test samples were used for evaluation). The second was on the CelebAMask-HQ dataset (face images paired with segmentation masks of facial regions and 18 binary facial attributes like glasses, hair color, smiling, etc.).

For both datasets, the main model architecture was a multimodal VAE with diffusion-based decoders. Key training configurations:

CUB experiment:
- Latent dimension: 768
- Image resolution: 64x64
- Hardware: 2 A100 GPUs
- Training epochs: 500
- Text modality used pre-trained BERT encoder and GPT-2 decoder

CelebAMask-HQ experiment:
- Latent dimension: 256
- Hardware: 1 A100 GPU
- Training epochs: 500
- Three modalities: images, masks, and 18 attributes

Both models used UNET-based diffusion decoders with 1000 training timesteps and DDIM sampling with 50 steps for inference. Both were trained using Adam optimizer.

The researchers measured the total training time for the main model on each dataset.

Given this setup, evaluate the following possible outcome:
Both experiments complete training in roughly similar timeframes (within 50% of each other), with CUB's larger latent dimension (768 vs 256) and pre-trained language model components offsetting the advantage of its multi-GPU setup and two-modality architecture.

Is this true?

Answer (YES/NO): YES